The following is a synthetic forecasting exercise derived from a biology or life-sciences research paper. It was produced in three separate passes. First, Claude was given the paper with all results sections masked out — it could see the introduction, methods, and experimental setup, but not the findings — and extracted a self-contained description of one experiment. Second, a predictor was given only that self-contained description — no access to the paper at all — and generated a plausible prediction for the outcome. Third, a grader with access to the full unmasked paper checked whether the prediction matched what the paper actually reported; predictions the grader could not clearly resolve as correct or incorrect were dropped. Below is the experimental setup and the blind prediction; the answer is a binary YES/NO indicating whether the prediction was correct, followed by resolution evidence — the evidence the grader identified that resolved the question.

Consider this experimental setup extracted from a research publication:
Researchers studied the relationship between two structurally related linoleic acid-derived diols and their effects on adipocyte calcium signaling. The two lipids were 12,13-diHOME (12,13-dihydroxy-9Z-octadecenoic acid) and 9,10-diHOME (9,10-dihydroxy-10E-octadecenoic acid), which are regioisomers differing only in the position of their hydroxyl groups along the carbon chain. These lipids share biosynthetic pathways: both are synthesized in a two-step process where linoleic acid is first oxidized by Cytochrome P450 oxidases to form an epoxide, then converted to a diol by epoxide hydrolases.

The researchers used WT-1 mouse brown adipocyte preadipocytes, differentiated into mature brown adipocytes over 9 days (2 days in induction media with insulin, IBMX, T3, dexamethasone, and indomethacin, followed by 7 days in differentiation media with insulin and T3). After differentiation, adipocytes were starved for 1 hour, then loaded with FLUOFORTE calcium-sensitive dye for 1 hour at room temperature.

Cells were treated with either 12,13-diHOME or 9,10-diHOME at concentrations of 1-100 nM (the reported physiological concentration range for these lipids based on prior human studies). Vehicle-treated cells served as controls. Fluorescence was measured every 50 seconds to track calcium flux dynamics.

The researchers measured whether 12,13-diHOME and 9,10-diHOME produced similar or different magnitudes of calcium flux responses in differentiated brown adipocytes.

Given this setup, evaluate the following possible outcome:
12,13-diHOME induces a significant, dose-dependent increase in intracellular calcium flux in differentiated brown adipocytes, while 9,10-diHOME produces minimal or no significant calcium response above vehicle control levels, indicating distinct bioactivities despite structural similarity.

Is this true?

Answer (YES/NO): NO